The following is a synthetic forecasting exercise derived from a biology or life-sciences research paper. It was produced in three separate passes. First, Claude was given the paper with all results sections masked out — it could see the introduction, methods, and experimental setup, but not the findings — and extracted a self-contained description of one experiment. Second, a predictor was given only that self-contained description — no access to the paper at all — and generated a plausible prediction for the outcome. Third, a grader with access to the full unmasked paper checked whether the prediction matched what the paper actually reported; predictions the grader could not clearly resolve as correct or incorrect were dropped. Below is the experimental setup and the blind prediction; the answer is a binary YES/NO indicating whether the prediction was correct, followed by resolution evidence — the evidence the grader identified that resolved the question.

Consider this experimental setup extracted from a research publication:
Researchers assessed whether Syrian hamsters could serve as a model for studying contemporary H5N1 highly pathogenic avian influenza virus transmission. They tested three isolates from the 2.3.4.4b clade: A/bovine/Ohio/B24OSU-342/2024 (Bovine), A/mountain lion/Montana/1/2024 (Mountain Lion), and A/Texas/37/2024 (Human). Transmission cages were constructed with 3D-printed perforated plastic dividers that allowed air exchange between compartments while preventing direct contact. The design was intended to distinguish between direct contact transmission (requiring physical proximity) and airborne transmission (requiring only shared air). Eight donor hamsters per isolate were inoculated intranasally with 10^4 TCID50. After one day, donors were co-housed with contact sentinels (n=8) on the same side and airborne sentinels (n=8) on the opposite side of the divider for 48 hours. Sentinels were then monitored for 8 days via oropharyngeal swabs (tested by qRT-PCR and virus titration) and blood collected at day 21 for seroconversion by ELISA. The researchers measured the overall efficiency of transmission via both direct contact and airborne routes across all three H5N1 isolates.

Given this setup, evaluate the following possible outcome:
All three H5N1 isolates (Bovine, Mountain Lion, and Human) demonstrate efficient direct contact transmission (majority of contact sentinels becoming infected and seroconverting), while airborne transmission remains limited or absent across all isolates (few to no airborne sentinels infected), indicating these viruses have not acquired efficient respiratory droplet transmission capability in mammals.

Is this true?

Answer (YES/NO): NO